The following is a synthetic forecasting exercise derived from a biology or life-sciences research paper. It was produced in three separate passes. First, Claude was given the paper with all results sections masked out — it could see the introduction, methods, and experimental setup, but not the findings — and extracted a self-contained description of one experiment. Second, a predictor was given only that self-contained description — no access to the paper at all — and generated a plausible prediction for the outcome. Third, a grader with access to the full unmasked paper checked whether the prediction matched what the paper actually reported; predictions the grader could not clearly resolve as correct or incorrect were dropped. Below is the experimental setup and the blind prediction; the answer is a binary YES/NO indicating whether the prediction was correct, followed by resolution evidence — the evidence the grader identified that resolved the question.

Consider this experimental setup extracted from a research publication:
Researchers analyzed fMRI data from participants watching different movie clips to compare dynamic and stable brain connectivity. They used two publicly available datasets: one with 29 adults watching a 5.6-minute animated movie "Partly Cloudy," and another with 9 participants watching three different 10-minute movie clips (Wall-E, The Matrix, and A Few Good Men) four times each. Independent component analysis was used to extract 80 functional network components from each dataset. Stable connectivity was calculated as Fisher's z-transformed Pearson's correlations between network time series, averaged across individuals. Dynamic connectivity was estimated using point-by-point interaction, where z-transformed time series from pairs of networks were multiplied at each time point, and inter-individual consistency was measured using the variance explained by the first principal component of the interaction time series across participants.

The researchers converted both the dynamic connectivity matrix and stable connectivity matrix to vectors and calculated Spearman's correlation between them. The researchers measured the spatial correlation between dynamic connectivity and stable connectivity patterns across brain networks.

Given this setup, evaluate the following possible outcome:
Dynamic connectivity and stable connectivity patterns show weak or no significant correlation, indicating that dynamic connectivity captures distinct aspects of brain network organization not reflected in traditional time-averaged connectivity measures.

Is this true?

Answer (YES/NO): YES